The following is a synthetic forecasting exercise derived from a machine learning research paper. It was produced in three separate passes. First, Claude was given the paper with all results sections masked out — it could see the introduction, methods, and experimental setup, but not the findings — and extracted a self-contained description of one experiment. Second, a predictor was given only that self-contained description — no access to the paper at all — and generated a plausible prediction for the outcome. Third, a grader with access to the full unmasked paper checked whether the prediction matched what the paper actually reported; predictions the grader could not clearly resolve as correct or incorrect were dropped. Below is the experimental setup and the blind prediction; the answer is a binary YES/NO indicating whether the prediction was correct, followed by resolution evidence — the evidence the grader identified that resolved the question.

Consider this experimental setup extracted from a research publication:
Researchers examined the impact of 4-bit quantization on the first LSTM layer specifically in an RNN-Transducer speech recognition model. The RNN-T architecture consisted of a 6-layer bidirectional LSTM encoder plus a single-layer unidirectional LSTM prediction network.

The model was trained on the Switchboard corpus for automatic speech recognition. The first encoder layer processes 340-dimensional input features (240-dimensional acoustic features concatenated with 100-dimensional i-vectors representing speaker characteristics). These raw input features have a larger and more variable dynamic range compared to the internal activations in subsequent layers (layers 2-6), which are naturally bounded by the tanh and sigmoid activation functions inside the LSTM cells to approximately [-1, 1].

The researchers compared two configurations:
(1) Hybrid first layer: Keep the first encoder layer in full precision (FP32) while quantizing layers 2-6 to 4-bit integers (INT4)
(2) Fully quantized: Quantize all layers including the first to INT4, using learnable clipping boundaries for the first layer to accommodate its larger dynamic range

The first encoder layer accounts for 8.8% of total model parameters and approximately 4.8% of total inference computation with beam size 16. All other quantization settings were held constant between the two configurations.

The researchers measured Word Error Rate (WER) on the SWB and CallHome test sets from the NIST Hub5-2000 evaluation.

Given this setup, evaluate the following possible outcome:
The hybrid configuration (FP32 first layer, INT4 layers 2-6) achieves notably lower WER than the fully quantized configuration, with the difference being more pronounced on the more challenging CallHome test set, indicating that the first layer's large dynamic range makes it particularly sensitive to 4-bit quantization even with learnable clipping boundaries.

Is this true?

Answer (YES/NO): YES